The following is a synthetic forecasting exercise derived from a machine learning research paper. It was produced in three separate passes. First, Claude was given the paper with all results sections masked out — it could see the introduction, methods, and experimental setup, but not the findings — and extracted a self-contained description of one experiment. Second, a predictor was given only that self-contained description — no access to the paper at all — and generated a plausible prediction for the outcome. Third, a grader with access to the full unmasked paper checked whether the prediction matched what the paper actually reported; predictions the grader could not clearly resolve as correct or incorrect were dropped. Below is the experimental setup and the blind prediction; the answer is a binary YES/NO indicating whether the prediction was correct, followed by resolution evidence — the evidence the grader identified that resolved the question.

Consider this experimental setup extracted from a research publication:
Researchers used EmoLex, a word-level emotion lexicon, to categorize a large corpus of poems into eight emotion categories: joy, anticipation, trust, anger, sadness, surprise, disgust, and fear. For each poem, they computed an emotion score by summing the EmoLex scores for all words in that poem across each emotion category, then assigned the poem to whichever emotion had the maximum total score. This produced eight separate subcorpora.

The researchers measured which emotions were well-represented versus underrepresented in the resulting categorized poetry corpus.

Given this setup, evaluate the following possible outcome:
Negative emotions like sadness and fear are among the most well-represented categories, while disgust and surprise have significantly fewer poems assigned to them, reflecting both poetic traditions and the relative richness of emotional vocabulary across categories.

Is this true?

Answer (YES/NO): NO